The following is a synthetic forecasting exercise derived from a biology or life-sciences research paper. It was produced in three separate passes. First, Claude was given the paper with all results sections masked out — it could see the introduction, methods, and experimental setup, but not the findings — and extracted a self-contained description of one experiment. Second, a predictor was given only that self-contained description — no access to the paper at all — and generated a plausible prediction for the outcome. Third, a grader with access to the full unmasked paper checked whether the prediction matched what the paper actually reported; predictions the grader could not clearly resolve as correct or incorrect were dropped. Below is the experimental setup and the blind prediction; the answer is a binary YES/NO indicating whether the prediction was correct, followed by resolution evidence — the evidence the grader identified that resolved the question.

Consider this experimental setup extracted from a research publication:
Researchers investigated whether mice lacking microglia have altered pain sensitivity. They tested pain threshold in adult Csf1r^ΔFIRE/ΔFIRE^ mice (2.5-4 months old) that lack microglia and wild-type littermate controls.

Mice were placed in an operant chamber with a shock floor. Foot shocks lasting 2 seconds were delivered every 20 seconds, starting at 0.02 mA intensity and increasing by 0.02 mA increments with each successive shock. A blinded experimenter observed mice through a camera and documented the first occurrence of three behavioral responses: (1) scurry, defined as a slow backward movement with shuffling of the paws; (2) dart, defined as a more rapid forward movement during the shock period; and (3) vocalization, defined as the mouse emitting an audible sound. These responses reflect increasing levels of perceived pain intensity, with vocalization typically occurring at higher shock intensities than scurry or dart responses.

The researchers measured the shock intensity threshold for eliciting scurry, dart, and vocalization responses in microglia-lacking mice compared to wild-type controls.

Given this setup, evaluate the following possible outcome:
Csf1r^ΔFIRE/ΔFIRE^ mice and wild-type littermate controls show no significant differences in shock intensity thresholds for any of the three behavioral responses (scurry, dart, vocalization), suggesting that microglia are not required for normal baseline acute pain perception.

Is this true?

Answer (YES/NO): NO